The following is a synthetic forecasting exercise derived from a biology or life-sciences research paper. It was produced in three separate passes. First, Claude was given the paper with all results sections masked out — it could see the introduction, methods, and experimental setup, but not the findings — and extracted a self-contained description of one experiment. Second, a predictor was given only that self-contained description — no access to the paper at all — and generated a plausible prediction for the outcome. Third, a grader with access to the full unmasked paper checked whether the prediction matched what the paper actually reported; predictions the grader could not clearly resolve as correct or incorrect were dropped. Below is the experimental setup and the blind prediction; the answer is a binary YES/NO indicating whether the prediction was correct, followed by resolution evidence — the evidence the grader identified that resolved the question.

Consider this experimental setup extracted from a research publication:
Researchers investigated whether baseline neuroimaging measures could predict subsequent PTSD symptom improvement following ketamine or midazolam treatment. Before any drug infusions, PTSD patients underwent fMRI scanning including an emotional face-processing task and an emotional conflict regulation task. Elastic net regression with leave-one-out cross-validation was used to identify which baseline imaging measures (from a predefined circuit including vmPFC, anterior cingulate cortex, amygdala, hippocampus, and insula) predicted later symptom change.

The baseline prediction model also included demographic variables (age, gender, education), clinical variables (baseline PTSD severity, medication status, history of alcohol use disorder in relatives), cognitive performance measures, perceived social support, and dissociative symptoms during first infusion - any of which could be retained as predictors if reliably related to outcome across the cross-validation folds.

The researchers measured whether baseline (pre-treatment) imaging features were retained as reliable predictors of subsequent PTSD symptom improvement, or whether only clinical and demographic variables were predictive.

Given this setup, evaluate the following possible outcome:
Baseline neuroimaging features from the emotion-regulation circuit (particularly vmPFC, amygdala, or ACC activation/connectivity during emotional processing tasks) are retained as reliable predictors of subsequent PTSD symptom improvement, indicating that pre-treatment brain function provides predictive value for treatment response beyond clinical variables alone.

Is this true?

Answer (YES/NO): YES